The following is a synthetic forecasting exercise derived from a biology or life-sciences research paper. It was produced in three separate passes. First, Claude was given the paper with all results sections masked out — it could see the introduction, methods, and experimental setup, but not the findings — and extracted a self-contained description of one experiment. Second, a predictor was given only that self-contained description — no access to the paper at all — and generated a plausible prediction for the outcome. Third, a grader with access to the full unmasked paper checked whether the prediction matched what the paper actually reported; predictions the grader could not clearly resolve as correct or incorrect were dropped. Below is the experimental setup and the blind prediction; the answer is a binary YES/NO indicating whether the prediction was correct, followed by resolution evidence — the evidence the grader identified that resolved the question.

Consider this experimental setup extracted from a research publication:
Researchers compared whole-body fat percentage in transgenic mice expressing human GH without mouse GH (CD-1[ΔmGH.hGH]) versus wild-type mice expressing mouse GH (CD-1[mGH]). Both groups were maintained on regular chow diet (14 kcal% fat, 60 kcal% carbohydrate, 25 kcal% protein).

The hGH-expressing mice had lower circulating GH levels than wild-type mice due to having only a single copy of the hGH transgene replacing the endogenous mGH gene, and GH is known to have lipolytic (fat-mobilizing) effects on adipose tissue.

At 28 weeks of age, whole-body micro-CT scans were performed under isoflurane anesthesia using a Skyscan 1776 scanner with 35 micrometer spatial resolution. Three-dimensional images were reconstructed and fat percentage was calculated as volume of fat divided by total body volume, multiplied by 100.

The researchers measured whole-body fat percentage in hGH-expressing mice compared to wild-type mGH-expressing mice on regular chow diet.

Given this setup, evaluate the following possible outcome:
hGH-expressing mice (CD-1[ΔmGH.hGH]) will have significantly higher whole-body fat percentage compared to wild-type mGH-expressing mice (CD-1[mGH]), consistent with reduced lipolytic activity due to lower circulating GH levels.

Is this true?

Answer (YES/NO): YES